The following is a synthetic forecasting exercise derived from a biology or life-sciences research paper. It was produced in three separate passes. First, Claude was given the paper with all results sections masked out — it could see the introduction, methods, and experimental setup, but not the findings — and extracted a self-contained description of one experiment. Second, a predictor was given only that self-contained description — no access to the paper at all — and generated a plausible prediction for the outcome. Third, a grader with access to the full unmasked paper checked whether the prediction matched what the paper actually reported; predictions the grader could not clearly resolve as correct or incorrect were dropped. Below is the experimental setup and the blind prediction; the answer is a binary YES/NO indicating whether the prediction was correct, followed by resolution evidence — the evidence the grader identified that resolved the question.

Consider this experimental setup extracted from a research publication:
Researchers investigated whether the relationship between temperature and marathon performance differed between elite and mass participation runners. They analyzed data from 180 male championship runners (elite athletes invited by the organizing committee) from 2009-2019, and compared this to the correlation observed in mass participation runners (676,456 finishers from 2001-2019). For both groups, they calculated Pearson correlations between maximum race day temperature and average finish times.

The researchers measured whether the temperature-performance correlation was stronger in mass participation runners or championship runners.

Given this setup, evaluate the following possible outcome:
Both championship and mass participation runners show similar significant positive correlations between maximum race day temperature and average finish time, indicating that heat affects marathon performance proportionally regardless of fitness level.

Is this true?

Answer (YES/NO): NO